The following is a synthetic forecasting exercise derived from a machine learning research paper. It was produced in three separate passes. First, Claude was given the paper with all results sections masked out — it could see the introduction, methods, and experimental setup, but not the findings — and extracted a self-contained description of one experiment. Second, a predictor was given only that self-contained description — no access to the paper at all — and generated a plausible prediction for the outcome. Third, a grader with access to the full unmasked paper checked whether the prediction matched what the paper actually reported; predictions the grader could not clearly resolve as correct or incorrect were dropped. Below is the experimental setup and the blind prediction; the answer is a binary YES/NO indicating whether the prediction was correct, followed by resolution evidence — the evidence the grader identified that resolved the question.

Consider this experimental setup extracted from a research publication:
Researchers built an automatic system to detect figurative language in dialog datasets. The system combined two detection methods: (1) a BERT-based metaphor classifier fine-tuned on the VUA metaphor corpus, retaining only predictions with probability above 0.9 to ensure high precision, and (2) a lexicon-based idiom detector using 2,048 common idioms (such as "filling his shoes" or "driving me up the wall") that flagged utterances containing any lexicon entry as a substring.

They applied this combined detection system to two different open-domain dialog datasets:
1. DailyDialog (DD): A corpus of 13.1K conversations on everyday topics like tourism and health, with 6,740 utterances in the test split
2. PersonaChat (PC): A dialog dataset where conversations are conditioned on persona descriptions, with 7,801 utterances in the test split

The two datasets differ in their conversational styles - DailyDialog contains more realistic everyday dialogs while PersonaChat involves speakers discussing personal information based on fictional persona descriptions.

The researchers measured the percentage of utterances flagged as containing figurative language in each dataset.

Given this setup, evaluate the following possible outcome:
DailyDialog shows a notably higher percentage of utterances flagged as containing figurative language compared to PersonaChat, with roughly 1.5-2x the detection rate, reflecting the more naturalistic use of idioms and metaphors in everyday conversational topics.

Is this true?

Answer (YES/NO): YES